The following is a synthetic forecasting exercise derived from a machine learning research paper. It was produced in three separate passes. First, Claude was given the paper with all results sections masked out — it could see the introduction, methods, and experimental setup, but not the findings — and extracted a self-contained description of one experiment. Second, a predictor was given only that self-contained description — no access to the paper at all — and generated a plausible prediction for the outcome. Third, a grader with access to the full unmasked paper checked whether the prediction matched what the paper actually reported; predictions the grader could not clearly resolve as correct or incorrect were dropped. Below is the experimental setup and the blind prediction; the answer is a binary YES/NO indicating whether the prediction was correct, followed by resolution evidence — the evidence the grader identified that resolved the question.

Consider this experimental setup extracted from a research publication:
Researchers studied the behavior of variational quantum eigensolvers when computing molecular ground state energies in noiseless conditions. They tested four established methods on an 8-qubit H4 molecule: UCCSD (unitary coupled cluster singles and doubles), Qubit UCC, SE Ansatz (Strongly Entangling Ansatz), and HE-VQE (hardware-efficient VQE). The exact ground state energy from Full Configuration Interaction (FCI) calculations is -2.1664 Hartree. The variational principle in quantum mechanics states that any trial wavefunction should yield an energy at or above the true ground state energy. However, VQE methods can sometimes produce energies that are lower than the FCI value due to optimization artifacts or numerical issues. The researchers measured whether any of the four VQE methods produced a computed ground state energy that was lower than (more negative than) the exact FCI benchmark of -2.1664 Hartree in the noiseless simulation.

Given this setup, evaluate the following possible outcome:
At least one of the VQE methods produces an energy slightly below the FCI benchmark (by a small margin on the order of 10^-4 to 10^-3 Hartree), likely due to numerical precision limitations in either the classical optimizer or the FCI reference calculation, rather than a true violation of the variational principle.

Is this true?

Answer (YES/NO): NO